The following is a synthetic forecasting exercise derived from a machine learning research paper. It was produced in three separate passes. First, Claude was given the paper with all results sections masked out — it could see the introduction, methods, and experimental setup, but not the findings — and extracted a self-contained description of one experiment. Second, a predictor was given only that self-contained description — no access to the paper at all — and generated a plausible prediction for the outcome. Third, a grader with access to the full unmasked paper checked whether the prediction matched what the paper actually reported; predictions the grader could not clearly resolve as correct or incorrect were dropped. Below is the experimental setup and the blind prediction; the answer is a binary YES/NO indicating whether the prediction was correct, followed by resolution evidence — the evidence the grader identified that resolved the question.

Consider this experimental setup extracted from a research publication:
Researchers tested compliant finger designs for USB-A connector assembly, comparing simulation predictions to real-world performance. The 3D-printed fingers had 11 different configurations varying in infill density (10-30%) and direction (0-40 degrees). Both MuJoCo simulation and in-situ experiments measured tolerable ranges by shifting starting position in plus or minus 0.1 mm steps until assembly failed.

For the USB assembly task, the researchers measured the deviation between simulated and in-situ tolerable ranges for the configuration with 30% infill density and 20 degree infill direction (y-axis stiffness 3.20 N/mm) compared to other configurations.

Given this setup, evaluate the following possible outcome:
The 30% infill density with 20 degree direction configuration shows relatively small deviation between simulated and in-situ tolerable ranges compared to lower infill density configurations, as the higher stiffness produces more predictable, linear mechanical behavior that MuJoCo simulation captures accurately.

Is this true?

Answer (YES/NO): YES